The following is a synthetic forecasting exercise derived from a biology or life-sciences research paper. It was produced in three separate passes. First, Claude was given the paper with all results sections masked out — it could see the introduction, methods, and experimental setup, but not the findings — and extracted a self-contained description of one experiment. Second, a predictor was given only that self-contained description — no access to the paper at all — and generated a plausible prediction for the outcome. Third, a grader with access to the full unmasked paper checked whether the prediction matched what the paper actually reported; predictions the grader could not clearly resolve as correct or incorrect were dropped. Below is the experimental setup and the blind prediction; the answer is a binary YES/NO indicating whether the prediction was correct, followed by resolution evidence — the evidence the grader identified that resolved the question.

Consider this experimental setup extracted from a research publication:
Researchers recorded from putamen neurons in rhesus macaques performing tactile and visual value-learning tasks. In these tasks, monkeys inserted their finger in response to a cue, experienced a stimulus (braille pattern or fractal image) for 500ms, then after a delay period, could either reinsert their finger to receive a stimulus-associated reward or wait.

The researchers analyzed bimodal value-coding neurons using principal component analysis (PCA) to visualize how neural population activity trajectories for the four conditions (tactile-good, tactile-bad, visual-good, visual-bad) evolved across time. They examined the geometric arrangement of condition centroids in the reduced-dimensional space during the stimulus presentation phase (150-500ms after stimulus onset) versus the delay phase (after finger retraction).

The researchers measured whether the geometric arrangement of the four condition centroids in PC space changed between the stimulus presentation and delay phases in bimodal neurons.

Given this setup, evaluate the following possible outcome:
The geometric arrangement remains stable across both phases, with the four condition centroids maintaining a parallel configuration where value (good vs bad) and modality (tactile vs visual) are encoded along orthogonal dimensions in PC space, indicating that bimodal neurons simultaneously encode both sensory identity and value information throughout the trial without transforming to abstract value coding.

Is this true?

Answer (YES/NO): NO